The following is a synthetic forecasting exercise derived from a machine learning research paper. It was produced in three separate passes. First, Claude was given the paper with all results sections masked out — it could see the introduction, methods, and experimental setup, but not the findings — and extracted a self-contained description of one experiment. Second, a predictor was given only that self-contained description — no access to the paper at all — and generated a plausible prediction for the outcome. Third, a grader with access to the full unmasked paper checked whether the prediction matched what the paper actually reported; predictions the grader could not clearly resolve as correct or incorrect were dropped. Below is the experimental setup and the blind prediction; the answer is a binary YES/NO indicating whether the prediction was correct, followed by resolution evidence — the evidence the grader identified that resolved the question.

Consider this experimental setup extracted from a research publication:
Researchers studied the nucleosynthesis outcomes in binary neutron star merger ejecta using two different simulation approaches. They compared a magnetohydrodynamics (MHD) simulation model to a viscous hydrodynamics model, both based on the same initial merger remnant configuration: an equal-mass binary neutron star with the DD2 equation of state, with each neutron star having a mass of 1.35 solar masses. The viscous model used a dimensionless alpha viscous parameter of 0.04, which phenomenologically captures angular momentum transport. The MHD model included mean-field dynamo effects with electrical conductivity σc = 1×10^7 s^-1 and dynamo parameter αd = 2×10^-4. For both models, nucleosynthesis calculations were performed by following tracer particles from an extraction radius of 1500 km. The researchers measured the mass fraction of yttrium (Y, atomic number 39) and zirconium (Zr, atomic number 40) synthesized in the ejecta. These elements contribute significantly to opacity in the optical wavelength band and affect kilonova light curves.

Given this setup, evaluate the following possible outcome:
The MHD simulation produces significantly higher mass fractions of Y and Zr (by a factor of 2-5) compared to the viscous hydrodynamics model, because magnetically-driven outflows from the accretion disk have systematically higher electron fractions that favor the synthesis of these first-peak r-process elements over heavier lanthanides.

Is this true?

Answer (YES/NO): NO